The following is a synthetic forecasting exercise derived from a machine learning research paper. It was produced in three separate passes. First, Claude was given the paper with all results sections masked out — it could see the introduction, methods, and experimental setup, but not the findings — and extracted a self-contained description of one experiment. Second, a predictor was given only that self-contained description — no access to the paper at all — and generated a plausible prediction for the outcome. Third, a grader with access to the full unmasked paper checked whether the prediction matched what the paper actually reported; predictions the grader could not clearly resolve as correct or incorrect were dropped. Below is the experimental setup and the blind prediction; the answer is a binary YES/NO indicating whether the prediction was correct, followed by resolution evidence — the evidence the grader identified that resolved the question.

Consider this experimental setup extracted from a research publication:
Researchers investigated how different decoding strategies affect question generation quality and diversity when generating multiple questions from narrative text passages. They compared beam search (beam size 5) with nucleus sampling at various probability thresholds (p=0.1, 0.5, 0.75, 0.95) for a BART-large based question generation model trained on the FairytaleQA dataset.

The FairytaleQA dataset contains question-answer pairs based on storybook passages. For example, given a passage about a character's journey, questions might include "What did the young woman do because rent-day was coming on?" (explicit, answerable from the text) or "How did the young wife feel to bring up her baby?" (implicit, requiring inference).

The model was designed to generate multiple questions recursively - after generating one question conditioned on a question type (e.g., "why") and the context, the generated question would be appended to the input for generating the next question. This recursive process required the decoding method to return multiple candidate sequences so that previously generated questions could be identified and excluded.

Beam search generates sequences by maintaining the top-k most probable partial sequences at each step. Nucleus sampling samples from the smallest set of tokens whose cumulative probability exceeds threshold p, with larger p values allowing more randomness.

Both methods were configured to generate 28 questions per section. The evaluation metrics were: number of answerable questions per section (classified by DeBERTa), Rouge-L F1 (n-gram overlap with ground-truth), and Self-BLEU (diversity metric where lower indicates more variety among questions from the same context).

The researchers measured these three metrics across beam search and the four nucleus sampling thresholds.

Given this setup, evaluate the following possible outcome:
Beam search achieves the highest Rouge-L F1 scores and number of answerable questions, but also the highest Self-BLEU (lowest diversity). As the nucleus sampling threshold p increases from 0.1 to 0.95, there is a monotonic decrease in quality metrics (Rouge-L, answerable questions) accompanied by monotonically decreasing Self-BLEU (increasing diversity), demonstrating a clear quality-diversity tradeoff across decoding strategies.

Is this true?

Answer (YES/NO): NO